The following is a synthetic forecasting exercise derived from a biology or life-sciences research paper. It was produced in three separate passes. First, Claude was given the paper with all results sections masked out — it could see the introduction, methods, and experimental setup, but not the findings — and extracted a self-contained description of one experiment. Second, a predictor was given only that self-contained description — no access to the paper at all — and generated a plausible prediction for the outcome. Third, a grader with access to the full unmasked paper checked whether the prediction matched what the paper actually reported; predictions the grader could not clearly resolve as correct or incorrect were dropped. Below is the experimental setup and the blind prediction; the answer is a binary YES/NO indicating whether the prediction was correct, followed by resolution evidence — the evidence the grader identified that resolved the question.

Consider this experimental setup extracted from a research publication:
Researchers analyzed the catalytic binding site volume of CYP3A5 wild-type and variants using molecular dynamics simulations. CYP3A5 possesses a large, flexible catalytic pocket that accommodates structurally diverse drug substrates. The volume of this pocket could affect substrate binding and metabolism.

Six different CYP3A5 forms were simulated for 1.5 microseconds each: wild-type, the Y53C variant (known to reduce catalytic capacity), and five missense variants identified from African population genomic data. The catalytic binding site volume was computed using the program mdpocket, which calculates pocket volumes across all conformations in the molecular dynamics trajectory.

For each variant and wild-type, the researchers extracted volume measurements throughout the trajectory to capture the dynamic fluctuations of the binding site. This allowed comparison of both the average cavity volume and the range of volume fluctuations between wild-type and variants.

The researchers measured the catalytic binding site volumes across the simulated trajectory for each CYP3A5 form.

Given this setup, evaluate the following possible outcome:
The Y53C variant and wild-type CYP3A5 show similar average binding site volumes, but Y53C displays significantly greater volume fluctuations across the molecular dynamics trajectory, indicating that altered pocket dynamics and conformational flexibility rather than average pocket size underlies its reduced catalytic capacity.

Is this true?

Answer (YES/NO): NO